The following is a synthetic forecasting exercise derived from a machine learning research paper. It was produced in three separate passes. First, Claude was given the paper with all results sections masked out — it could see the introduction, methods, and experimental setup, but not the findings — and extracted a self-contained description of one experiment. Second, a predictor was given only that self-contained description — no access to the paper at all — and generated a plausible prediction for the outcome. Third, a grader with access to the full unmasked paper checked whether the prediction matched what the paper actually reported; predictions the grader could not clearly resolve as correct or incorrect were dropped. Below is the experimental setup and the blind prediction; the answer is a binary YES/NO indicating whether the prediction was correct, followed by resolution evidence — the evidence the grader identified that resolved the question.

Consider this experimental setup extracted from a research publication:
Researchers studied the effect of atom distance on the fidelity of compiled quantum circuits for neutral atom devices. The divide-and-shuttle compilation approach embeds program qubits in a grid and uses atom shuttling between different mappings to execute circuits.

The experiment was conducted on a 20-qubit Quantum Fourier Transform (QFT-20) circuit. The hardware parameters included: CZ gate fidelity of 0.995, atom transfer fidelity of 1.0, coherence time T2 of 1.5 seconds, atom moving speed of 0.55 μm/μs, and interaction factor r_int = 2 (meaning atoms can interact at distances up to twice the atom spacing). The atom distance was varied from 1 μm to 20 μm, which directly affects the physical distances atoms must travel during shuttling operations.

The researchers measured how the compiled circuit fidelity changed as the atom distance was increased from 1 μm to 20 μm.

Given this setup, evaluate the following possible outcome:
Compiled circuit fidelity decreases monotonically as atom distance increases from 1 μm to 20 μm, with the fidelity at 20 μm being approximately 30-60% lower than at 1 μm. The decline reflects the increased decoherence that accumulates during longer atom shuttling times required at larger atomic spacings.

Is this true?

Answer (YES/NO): NO